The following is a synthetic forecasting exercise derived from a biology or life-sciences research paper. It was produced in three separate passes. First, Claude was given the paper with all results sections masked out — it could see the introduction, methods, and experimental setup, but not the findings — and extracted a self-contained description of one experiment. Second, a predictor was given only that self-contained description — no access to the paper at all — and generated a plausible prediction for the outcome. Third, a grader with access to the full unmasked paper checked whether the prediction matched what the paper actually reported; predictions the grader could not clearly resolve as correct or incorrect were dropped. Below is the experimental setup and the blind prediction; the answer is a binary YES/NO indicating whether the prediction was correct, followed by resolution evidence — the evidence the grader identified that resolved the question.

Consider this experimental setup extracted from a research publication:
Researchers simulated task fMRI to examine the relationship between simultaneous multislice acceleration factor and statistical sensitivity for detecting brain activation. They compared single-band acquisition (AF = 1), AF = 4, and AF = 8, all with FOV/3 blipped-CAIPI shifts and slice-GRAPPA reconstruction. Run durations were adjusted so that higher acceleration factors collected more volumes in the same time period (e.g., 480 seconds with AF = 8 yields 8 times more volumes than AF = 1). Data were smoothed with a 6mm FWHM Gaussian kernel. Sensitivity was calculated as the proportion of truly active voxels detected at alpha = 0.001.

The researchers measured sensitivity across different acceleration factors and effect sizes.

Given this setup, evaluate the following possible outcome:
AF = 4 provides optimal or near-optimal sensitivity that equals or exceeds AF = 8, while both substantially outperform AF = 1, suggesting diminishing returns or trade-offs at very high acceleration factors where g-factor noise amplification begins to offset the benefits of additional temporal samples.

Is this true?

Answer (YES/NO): NO